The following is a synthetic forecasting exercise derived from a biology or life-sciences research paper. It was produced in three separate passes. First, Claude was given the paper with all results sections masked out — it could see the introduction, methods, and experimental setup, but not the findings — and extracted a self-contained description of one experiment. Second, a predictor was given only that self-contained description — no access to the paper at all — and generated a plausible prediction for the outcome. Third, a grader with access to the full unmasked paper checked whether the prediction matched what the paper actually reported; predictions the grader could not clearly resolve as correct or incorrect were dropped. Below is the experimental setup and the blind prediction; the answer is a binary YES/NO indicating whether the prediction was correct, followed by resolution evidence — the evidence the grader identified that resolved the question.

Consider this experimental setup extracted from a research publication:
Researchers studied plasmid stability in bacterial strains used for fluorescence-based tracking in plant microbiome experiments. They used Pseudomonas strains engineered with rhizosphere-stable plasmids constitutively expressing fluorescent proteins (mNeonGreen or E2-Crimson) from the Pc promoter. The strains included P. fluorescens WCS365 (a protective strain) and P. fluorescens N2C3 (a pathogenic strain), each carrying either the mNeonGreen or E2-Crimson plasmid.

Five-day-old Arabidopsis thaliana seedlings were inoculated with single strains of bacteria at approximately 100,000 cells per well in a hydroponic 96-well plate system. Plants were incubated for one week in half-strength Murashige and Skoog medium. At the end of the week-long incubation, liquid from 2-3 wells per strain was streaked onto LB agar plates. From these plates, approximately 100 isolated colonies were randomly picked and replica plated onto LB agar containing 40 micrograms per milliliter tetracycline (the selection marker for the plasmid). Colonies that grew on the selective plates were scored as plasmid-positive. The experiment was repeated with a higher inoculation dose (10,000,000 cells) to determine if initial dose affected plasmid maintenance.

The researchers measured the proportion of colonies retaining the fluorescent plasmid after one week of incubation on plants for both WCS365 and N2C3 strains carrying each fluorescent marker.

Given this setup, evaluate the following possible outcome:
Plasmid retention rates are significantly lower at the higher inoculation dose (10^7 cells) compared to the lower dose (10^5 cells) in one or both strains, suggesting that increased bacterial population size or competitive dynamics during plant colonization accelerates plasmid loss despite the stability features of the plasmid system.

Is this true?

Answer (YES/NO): NO